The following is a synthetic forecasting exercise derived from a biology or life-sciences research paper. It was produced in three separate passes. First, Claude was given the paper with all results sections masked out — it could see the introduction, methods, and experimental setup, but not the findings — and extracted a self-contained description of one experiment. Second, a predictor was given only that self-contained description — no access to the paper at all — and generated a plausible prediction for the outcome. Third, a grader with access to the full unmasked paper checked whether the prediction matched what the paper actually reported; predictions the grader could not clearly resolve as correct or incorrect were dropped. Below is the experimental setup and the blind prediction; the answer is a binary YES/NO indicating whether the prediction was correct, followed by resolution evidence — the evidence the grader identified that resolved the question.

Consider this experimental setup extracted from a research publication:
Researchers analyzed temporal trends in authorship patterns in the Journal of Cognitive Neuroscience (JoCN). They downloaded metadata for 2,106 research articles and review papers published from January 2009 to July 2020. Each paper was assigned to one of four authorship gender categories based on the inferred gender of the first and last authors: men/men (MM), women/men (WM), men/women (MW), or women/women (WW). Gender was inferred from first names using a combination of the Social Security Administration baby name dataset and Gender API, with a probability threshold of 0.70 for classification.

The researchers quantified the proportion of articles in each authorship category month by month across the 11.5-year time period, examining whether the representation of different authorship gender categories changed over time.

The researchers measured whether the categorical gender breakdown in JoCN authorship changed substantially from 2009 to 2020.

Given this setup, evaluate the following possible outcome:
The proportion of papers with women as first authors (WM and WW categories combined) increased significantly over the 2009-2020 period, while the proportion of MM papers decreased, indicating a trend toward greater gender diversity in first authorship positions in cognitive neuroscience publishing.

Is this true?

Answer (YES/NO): NO